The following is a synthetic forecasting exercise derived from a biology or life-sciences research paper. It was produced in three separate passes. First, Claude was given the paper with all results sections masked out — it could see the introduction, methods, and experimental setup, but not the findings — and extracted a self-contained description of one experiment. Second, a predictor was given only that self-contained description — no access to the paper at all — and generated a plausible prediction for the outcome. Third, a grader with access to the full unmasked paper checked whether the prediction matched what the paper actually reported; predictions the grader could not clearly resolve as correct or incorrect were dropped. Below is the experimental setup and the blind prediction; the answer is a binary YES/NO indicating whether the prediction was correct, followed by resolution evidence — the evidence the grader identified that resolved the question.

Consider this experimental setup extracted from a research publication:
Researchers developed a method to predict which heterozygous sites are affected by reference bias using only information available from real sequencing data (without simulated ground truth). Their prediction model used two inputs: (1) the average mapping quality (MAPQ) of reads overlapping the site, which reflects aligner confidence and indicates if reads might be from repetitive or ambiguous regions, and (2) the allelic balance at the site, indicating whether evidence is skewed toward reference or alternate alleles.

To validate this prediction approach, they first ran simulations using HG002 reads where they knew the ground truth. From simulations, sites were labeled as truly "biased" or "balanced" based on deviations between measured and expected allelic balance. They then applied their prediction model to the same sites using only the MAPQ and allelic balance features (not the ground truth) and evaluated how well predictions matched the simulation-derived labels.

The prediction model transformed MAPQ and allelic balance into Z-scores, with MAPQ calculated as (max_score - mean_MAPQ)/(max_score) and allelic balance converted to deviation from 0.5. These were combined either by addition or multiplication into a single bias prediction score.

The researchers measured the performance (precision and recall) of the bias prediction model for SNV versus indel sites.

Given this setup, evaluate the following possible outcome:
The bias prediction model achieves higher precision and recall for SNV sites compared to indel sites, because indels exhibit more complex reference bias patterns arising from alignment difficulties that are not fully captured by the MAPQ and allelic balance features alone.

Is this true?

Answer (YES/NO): YES